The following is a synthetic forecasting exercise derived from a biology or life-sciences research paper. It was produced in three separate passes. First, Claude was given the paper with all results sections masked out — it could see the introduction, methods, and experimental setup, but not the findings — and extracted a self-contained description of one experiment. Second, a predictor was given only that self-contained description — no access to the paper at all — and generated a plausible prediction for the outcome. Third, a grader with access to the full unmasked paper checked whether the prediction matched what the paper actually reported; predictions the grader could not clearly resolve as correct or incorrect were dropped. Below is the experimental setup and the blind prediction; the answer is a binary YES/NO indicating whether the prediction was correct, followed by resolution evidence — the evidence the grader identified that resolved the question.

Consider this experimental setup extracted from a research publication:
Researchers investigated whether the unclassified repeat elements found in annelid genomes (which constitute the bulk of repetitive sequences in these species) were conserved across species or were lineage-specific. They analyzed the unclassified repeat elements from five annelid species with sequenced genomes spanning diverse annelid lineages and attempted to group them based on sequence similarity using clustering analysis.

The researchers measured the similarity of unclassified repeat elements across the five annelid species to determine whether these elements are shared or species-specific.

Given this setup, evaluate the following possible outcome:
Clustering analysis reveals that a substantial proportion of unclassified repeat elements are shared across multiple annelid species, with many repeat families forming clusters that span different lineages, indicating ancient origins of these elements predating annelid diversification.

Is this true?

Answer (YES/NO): NO